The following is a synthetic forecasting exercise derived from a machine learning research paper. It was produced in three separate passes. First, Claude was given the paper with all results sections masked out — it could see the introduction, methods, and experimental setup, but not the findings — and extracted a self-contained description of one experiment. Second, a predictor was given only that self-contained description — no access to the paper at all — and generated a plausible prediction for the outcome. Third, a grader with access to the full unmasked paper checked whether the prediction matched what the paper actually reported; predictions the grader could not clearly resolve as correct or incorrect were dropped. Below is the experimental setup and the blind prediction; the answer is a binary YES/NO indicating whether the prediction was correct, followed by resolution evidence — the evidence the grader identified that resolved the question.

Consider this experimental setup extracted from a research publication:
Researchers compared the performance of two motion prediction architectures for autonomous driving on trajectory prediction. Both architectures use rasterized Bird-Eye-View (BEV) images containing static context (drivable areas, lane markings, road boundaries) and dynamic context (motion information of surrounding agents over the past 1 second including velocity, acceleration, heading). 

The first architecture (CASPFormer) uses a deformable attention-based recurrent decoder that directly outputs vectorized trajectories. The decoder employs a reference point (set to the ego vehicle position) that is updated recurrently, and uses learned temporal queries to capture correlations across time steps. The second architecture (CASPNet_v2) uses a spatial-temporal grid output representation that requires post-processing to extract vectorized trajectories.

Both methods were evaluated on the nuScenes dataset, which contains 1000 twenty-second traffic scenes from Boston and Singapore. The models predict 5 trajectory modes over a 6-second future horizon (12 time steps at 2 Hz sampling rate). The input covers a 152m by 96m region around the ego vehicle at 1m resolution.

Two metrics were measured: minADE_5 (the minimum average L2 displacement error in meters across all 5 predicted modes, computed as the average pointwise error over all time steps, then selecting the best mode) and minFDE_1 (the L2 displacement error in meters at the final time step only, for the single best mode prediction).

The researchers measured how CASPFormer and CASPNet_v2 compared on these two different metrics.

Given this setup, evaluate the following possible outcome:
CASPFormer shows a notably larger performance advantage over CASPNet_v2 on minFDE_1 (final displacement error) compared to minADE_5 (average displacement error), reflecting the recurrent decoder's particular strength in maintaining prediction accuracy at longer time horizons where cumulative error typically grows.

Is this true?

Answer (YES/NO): NO